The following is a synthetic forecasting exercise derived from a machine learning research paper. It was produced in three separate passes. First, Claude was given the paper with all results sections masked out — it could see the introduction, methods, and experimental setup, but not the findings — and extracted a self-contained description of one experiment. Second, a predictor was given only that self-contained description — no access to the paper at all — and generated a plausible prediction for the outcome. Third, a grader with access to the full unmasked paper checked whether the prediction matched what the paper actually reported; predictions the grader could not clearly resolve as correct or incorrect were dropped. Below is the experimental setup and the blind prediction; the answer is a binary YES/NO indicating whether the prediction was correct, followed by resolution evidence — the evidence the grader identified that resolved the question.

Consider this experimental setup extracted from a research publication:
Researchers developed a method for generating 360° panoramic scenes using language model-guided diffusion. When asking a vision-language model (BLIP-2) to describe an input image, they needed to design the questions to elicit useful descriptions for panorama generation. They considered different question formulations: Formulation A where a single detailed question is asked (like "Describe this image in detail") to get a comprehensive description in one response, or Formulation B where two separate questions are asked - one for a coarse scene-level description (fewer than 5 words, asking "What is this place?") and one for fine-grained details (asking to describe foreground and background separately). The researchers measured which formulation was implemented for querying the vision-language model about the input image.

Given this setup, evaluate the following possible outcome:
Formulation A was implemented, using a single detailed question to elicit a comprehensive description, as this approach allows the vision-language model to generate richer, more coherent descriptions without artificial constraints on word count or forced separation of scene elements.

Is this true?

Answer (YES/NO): NO